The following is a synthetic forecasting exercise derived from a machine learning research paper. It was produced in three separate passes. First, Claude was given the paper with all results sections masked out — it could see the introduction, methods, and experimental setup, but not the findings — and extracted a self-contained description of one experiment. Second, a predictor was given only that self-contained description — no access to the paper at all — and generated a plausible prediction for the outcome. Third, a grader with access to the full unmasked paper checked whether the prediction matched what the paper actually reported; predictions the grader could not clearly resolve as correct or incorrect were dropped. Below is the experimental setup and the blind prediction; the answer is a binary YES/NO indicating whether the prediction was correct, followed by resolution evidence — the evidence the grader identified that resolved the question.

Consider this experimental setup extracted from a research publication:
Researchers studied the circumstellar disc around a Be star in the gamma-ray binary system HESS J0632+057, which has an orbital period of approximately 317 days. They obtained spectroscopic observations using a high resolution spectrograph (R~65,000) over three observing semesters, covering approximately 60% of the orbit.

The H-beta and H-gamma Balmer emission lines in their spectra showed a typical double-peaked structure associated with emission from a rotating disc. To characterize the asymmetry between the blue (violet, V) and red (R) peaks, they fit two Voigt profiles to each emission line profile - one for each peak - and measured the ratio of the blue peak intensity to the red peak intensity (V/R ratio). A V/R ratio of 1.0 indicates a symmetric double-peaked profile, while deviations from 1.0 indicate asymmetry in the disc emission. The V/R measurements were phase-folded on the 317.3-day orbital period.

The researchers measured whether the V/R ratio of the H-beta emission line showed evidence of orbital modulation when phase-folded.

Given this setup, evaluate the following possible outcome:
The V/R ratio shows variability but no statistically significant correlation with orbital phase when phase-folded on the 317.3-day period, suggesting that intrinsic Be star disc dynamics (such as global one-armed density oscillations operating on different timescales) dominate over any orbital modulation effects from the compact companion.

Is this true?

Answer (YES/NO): NO